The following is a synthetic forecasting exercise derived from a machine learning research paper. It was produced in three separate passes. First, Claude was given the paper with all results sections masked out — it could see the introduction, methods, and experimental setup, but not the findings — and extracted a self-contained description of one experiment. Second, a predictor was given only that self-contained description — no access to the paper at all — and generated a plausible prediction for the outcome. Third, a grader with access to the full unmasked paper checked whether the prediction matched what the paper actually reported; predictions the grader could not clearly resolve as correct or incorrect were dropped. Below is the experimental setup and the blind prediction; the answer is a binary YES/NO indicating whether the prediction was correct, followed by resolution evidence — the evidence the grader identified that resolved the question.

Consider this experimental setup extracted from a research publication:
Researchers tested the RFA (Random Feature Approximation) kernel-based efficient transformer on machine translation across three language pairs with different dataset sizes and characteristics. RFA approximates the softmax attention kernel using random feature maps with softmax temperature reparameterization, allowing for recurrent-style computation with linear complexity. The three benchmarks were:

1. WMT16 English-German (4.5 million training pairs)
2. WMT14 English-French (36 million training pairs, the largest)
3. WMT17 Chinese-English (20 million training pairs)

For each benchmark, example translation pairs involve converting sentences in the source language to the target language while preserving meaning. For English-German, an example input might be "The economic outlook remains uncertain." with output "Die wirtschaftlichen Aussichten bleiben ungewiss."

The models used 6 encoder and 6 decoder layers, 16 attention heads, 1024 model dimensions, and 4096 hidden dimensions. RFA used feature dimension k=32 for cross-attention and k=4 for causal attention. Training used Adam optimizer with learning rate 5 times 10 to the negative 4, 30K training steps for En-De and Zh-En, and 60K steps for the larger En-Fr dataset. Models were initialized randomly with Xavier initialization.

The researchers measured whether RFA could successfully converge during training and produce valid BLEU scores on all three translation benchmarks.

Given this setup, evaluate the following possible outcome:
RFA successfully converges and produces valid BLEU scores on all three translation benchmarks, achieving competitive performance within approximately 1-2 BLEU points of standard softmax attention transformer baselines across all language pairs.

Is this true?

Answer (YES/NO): YES